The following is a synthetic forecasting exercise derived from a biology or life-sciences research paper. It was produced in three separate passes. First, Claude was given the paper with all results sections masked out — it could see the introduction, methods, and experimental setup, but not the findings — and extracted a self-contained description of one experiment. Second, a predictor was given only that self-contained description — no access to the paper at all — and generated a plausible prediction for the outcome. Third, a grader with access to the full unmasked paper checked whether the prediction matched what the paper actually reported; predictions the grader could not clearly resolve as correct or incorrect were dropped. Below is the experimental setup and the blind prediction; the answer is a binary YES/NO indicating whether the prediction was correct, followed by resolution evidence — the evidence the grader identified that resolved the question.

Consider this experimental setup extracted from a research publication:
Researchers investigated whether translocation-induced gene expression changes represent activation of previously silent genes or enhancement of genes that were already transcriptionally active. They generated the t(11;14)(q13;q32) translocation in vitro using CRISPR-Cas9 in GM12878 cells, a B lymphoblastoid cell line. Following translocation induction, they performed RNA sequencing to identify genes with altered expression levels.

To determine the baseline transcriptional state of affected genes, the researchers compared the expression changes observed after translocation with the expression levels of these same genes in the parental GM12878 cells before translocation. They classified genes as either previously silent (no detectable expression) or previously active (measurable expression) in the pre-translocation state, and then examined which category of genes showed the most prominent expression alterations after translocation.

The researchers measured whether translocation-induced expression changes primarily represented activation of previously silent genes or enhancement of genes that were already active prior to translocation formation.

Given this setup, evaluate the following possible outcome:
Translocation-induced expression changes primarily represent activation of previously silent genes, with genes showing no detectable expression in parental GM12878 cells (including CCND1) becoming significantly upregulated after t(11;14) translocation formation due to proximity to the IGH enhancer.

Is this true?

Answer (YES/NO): NO